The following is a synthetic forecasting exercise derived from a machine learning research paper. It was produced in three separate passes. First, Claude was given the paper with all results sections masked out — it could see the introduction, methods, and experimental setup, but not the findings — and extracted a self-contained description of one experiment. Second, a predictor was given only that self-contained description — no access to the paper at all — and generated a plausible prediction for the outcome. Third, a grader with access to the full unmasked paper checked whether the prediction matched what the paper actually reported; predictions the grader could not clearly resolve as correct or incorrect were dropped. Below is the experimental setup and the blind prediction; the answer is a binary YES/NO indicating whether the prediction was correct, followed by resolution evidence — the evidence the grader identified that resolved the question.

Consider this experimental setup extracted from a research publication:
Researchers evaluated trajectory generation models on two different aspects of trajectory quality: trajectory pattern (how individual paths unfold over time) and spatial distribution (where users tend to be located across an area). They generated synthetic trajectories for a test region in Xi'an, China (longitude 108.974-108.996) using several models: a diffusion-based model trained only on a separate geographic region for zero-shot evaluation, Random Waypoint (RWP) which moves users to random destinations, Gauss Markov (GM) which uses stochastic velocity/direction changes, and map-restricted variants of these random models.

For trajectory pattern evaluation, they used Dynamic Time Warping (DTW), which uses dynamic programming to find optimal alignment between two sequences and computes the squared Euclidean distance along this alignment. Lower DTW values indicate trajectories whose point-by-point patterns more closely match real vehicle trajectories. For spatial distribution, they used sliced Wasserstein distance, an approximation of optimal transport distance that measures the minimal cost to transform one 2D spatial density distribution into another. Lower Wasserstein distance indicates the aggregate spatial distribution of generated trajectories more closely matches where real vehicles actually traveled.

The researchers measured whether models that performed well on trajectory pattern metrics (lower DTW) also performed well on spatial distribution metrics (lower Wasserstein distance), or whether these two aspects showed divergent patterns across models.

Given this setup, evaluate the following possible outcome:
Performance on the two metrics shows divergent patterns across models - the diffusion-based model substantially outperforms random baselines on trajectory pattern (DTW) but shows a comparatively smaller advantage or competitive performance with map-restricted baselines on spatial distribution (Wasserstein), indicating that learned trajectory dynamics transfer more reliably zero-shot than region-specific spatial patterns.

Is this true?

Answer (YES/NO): NO